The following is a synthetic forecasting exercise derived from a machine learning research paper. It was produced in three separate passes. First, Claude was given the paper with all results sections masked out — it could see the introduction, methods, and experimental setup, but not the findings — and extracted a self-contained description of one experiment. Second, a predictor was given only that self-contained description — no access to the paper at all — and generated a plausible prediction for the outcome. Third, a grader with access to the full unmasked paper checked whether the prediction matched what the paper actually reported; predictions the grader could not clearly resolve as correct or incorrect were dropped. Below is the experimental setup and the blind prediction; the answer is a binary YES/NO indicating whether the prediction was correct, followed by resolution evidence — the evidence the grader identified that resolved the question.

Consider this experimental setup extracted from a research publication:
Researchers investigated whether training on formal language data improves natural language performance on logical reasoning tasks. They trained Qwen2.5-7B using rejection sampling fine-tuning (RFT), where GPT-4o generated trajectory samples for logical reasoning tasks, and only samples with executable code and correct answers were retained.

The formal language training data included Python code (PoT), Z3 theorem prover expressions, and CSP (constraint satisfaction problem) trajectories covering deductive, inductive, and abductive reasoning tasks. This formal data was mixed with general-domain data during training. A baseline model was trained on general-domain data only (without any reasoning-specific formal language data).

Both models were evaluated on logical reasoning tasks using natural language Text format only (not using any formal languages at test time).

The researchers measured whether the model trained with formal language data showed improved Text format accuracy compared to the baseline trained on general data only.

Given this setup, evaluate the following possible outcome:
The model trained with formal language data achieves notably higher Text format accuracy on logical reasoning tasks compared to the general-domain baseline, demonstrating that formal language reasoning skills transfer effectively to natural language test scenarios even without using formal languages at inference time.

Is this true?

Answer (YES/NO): YES